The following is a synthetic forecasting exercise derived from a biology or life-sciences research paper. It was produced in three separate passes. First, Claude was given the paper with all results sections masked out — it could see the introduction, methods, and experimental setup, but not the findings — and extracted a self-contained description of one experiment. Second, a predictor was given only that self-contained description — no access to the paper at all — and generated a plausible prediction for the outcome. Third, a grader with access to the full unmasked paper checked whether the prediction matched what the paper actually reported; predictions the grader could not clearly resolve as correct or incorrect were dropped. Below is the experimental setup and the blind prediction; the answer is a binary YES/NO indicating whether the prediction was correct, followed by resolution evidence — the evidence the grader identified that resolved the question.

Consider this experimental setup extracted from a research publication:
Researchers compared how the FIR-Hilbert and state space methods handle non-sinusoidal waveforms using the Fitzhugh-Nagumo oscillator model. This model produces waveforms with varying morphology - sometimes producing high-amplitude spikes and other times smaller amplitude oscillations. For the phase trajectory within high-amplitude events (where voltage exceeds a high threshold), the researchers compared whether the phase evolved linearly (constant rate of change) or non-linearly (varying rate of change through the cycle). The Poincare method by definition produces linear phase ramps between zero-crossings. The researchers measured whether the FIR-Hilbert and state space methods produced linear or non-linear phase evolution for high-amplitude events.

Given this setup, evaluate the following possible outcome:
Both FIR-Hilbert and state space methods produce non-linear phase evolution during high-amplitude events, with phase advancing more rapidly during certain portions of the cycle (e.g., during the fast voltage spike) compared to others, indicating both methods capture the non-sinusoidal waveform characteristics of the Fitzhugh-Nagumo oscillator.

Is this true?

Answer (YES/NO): YES